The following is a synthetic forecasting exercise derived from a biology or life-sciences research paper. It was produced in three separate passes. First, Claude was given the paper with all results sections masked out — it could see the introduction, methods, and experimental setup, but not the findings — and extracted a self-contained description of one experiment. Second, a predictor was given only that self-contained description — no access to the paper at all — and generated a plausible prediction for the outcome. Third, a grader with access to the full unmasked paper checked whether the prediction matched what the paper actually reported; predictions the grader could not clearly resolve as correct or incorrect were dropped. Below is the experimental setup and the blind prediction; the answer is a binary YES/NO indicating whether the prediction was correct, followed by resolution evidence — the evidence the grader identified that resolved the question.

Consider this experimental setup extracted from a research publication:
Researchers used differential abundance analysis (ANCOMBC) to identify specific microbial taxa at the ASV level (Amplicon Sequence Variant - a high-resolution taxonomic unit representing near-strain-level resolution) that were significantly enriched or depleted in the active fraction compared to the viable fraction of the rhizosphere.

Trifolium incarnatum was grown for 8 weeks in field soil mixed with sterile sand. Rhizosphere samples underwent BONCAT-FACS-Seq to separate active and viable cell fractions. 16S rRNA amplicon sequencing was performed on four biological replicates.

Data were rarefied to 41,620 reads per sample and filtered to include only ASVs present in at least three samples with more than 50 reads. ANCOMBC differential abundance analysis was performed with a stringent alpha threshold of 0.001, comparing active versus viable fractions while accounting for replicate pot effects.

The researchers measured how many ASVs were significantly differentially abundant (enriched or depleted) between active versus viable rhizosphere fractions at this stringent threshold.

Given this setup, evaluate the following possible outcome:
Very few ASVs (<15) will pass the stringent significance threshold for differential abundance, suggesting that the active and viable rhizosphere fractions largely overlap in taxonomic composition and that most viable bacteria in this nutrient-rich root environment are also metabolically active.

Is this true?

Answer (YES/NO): NO